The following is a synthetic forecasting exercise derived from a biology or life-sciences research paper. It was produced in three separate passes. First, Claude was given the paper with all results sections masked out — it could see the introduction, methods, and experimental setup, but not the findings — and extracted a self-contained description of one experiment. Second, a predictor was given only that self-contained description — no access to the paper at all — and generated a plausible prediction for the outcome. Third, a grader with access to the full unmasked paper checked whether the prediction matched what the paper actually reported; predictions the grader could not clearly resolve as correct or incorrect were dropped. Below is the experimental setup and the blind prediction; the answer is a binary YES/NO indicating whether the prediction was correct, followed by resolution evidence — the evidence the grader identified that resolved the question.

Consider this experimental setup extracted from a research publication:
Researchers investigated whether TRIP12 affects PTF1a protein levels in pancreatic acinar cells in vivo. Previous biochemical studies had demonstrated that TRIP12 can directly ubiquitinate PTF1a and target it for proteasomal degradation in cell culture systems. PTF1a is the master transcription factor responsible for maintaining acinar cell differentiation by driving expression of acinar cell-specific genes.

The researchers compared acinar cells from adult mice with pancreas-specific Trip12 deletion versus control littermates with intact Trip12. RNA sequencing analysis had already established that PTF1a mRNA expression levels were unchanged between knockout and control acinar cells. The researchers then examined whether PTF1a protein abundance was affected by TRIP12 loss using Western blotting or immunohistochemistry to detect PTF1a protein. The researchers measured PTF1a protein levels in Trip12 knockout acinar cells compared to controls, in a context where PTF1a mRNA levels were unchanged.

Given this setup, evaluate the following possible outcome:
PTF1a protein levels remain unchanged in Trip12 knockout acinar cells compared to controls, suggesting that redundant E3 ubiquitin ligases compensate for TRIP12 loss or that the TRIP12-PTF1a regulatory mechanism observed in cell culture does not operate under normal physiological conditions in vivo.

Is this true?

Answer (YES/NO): NO